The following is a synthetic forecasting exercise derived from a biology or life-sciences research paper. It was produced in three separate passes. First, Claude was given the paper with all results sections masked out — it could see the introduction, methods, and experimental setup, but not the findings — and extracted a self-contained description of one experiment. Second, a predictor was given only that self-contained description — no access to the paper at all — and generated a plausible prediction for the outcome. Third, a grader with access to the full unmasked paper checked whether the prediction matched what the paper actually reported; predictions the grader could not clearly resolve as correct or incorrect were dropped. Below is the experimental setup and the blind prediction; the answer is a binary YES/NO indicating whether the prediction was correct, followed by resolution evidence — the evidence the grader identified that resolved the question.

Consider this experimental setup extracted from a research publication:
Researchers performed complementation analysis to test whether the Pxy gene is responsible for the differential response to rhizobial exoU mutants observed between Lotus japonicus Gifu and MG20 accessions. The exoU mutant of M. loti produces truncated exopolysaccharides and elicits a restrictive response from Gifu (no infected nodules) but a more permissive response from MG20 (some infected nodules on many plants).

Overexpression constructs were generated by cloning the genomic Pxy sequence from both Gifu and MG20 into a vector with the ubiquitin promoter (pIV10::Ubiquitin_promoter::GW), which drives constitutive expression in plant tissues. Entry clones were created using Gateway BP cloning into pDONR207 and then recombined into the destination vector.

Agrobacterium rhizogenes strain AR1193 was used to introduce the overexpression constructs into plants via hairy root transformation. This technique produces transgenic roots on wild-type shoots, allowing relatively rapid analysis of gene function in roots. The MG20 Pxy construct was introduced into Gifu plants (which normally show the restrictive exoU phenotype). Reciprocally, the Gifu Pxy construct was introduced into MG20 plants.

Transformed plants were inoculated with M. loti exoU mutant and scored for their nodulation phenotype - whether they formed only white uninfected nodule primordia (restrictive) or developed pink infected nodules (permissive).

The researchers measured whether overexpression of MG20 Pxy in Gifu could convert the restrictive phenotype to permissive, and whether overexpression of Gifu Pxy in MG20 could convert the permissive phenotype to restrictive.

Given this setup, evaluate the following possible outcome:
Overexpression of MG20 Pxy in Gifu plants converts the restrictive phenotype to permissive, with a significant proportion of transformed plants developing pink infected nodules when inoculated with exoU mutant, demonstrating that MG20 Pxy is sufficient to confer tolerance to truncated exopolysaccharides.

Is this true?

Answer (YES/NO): NO